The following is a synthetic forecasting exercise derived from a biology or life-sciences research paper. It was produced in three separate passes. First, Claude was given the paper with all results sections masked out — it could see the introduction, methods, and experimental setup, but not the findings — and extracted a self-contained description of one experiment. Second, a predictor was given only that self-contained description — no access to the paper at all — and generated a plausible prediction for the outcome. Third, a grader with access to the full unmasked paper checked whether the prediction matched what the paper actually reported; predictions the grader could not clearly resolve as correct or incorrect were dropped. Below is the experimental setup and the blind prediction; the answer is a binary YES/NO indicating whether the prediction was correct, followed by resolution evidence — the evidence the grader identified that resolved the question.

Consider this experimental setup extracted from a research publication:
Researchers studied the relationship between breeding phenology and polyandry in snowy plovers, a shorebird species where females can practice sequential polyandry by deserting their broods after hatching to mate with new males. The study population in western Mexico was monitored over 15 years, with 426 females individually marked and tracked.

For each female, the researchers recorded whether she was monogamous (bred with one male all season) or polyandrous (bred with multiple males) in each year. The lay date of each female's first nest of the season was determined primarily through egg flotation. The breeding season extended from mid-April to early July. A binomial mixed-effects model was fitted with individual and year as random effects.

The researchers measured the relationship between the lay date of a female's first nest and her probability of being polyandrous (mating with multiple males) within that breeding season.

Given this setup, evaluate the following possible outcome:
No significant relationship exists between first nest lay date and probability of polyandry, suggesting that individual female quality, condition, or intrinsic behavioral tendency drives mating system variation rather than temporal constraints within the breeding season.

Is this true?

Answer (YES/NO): NO